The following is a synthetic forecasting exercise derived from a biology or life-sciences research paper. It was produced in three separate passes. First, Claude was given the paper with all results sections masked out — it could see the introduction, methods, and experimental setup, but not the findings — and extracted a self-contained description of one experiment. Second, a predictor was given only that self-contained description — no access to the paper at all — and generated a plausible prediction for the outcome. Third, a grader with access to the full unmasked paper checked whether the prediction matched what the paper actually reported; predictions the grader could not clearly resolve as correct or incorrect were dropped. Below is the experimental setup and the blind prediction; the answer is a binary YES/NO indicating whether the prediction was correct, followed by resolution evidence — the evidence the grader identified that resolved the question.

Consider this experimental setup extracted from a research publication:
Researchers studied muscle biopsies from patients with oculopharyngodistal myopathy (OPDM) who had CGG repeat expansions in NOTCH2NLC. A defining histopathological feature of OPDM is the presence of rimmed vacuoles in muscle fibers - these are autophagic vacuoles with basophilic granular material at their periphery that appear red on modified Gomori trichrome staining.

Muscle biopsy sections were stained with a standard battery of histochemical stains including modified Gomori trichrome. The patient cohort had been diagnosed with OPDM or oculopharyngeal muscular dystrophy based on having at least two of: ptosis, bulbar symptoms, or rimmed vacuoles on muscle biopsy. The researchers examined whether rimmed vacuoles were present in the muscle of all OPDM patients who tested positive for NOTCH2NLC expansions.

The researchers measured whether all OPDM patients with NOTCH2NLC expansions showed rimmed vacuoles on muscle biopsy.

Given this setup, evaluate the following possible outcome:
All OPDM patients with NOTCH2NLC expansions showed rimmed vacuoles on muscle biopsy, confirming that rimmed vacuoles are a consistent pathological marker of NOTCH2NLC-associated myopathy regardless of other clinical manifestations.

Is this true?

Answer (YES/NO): YES